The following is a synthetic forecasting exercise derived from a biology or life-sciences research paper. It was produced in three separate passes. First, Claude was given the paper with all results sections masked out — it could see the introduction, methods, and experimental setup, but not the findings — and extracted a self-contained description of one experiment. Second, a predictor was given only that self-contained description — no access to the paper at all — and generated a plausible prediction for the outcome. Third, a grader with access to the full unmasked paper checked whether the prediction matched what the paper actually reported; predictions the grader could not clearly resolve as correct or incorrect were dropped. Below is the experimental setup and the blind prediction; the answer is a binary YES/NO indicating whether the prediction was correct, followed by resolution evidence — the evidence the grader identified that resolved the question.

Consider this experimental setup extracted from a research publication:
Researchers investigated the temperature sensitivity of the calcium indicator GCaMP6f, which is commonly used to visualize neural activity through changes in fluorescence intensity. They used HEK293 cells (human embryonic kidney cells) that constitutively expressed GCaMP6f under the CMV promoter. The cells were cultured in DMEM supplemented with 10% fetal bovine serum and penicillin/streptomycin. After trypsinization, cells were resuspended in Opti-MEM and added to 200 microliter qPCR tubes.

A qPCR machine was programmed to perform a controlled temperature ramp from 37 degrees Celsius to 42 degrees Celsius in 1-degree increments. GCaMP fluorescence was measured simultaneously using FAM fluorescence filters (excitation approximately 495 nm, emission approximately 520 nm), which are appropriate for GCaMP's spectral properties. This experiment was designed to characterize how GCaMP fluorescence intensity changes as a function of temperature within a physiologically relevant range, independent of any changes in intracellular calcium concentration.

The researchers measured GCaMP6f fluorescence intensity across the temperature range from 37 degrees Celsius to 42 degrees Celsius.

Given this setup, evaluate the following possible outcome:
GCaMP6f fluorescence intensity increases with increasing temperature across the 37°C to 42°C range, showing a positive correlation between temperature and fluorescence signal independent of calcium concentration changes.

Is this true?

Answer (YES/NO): NO